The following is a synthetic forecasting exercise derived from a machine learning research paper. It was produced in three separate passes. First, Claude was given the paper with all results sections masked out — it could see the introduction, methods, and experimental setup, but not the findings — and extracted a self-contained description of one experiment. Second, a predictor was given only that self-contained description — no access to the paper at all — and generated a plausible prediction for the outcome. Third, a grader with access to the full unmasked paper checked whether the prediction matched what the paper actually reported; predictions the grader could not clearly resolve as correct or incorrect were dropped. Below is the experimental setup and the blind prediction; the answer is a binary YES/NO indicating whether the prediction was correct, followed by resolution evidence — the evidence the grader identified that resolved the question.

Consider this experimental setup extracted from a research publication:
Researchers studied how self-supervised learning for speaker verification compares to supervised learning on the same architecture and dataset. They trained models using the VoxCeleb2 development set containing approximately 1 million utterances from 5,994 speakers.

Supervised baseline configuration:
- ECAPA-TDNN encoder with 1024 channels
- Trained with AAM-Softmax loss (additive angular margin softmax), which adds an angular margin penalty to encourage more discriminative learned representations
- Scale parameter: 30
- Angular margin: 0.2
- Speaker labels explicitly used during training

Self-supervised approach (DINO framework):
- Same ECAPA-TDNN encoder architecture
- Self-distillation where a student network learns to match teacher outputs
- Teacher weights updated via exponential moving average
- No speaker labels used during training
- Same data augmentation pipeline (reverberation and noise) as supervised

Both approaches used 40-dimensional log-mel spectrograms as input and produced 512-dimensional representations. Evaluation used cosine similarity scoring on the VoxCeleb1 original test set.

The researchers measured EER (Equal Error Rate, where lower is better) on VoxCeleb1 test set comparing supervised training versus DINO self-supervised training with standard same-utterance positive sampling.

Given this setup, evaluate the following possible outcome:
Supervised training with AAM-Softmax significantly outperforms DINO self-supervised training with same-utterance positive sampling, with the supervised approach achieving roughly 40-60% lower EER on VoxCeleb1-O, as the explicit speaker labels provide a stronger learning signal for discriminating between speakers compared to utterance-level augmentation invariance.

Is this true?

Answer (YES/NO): YES